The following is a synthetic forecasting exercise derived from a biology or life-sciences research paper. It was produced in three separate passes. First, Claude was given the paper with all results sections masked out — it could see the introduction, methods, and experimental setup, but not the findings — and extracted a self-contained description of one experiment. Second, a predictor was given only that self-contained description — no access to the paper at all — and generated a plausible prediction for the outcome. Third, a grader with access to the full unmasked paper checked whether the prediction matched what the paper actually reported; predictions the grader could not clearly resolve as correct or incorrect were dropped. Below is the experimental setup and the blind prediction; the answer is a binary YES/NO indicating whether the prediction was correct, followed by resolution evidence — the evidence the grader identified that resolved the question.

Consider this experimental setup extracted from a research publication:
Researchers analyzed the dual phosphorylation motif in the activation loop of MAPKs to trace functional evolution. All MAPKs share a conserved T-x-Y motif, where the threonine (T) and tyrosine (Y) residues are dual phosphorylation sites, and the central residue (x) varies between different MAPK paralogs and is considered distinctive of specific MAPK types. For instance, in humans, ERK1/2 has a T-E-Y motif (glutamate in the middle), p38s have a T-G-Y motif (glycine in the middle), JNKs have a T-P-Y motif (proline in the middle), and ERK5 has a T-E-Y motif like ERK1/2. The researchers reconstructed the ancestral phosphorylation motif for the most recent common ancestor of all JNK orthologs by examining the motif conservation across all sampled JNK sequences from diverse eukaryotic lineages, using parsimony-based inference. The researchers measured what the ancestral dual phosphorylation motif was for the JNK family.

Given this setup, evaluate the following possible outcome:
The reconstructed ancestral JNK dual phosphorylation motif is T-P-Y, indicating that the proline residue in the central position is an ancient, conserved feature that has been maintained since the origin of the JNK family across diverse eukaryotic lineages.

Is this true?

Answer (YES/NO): YES